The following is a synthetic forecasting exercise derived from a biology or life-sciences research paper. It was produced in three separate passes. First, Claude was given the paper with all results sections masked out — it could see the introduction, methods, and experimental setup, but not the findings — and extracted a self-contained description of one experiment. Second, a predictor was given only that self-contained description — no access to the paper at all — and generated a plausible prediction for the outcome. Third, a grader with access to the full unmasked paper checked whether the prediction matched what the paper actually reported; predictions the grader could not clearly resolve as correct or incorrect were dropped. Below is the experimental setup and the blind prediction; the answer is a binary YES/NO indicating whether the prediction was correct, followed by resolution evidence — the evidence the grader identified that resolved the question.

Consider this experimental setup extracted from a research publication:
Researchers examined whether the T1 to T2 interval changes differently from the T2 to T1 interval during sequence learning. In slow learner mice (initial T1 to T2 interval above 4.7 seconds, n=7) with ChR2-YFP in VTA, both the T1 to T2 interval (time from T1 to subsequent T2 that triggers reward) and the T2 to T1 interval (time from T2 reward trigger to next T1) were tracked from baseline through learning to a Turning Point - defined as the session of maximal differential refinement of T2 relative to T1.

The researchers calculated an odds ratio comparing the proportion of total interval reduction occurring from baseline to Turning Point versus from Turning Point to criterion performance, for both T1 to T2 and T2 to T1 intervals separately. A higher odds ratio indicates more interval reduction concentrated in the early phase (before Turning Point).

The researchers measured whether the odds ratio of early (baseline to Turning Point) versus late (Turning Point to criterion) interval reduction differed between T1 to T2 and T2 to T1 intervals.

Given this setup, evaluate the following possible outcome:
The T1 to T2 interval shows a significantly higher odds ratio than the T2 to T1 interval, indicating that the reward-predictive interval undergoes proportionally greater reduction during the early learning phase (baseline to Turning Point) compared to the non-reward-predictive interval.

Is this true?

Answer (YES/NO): YES